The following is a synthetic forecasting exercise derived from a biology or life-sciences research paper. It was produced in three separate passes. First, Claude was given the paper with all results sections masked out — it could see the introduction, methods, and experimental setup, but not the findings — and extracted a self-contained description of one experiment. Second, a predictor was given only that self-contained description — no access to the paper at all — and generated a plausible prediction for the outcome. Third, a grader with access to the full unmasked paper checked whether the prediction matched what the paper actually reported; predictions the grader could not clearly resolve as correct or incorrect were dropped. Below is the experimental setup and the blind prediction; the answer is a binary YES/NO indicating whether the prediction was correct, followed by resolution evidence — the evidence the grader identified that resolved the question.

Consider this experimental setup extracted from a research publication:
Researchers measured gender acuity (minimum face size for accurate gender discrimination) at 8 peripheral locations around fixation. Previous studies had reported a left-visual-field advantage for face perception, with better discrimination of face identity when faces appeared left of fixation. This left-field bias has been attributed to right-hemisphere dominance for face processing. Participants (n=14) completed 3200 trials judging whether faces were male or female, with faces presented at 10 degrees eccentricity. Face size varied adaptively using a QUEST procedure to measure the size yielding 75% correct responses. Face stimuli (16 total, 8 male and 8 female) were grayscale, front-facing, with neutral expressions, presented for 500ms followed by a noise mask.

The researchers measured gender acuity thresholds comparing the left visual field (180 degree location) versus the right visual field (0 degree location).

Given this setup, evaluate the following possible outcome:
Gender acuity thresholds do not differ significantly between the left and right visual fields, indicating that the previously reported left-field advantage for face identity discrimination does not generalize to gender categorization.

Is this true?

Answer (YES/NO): YES